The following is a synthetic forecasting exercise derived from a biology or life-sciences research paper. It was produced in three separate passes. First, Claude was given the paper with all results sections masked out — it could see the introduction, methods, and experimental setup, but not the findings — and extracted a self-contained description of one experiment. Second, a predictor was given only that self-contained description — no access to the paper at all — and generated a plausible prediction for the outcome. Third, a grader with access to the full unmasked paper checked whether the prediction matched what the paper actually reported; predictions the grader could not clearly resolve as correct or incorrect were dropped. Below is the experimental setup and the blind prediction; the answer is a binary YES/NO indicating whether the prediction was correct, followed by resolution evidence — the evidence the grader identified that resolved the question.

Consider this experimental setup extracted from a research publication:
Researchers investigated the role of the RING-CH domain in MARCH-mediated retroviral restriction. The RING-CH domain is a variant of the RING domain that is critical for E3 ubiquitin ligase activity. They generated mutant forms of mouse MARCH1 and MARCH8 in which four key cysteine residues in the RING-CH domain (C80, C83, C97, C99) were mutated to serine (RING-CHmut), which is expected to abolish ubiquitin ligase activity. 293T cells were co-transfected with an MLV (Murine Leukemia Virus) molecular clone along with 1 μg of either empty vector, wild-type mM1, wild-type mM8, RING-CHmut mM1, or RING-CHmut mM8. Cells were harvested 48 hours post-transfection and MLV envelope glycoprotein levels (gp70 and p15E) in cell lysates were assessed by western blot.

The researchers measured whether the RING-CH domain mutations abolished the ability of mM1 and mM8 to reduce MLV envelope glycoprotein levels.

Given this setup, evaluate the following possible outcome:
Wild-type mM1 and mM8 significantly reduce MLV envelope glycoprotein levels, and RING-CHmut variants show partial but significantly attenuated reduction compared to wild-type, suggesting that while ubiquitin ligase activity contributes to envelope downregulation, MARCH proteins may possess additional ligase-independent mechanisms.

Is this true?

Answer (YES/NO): NO